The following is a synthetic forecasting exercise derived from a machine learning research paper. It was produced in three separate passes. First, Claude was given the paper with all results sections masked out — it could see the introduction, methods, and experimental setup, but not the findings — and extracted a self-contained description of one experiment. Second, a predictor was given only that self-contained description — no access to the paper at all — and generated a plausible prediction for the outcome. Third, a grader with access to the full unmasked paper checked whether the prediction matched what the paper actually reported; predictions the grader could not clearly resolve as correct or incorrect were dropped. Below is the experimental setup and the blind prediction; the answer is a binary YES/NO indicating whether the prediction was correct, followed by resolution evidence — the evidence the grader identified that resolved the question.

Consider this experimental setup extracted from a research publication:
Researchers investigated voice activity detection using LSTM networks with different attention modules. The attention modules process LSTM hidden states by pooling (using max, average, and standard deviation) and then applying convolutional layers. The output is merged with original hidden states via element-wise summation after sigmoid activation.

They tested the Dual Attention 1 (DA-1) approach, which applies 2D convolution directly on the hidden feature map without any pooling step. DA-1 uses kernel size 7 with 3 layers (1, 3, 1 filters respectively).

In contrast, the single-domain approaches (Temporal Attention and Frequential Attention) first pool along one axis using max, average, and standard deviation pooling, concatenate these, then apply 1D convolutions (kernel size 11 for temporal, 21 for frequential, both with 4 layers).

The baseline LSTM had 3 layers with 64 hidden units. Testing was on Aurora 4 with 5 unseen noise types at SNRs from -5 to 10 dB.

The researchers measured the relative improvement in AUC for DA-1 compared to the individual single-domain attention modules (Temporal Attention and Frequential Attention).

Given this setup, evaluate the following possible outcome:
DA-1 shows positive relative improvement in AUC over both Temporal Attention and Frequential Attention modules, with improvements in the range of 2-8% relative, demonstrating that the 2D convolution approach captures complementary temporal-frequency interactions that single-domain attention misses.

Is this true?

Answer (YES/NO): NO